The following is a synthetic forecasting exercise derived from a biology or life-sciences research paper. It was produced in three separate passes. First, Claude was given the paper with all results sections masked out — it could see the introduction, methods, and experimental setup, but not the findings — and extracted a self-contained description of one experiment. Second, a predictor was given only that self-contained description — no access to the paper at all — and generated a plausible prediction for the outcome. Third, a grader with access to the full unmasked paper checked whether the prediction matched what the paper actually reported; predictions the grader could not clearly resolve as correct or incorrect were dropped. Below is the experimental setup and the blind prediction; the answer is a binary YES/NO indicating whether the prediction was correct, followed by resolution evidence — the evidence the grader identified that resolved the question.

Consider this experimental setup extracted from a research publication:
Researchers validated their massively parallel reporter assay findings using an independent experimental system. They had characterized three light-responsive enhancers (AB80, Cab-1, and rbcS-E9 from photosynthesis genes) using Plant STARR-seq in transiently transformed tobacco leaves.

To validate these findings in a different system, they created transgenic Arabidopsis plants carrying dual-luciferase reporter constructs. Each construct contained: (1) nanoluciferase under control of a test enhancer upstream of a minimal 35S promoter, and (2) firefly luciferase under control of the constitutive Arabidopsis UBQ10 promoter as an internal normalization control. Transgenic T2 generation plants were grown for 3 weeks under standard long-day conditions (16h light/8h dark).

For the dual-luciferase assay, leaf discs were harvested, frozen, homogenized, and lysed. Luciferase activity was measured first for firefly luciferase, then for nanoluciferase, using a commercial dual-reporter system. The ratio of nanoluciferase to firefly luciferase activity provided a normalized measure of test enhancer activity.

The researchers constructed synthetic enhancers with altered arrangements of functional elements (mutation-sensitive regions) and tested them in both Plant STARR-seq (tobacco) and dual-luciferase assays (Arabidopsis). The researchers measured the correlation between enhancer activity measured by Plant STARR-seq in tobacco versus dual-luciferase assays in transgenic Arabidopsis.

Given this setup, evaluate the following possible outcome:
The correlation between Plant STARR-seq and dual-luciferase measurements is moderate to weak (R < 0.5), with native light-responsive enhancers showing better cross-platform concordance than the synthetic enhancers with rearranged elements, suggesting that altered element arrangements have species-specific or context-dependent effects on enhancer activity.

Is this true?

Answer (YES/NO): NO